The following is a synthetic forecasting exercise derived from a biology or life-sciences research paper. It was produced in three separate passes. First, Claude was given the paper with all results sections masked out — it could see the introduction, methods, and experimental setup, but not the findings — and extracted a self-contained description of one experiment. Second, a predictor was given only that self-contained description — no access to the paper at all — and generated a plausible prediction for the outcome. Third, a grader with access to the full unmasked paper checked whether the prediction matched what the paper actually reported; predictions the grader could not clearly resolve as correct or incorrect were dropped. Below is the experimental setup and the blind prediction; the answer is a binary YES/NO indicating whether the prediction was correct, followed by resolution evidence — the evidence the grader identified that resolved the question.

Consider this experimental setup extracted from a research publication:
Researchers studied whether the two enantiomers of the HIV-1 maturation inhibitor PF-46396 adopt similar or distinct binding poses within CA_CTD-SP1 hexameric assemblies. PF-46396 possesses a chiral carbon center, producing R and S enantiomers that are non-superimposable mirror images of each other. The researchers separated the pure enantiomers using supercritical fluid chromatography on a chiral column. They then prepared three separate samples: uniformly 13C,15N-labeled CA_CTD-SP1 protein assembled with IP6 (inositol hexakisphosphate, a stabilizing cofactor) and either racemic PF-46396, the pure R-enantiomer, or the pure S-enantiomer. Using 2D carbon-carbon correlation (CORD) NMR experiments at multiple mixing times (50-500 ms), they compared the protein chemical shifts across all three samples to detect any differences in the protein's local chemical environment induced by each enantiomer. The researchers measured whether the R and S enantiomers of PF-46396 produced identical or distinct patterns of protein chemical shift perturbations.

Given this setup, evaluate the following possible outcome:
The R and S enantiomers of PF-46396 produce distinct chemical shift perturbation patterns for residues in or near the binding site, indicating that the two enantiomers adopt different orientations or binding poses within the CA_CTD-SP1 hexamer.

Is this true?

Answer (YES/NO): NO